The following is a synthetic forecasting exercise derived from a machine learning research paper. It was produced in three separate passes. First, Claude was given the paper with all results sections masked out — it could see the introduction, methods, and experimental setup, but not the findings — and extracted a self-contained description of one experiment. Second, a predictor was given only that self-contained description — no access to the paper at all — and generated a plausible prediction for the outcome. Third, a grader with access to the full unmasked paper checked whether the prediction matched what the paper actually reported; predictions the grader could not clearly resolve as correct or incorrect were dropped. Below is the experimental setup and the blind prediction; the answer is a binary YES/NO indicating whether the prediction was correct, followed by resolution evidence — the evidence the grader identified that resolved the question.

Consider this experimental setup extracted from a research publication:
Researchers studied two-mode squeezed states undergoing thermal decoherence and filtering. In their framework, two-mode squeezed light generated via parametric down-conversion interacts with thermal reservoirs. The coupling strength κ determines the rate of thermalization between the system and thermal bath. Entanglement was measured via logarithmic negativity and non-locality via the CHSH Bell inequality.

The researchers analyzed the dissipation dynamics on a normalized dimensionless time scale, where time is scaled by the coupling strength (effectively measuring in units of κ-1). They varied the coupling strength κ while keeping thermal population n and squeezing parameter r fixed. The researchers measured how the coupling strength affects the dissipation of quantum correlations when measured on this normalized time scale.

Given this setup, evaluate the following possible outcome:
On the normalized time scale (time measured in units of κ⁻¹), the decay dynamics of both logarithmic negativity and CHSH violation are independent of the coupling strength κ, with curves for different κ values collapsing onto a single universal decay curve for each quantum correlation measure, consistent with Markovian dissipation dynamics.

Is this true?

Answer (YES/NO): NO